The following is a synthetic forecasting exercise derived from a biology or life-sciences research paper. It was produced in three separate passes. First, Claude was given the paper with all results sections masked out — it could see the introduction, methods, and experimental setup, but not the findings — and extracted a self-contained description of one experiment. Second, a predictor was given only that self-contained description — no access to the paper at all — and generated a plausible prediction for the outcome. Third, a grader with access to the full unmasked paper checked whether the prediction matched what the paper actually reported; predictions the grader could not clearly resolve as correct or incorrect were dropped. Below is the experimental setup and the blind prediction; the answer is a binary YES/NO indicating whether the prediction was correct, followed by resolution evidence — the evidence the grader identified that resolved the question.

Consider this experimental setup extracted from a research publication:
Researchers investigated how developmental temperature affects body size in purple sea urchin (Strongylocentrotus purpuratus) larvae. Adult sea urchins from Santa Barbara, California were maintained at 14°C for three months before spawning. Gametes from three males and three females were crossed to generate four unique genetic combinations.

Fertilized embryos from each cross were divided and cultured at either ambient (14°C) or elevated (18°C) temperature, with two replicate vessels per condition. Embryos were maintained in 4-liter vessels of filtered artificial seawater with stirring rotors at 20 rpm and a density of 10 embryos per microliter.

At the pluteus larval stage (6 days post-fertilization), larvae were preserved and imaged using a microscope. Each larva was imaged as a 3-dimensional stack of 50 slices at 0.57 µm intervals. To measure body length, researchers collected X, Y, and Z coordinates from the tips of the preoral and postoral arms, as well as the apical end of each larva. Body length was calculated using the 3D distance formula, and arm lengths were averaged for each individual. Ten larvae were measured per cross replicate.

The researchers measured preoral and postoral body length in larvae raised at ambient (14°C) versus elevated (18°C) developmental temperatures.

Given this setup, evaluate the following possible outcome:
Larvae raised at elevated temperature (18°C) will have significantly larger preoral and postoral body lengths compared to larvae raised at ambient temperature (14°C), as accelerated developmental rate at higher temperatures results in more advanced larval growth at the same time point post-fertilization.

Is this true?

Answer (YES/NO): YES